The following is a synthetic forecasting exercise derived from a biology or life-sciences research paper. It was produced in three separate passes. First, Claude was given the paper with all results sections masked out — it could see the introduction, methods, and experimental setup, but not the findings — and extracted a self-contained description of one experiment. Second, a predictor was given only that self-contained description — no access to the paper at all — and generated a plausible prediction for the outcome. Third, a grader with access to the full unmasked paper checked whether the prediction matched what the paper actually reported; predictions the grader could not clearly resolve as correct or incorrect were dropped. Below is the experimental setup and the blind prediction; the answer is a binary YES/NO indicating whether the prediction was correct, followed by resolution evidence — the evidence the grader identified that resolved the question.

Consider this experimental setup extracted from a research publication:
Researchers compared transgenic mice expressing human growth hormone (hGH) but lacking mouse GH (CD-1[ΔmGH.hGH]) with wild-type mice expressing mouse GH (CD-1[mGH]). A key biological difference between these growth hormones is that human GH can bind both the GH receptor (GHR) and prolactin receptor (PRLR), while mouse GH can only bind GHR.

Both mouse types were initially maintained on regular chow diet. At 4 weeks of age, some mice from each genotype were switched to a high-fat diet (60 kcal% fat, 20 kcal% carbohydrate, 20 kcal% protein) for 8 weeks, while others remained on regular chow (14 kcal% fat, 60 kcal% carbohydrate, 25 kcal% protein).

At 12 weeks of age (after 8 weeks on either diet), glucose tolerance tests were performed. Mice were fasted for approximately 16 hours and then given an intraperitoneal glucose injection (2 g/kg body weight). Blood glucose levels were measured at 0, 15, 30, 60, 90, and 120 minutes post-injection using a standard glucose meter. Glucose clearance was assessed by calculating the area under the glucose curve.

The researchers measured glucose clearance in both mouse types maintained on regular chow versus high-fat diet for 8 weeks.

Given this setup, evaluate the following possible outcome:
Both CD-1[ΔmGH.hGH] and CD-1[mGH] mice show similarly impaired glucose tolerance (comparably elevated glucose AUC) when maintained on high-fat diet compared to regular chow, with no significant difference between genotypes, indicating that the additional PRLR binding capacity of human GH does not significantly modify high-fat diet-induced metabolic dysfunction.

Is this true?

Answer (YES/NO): NO